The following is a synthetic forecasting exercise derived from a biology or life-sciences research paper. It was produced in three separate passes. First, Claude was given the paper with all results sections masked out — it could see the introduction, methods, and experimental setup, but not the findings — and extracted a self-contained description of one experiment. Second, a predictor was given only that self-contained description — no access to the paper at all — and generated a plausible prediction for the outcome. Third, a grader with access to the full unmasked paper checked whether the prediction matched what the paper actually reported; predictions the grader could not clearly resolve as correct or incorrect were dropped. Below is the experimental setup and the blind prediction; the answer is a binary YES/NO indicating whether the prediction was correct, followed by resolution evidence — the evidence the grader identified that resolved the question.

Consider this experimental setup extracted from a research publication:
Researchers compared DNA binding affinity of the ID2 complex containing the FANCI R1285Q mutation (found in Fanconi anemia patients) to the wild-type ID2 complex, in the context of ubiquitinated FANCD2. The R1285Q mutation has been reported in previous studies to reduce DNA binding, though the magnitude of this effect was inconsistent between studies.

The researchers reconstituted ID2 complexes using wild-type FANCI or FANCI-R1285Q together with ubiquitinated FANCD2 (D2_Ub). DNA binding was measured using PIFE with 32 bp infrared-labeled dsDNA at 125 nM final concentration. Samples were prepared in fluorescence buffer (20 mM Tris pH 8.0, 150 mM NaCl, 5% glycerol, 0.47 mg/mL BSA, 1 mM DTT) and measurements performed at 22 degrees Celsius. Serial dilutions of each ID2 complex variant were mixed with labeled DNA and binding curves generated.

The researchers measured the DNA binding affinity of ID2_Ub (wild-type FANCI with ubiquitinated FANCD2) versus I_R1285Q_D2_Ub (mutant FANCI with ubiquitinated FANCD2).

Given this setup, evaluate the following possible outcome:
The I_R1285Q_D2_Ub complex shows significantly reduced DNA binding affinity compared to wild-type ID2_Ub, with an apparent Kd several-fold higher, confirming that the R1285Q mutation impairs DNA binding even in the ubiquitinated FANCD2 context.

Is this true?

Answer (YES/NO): NO